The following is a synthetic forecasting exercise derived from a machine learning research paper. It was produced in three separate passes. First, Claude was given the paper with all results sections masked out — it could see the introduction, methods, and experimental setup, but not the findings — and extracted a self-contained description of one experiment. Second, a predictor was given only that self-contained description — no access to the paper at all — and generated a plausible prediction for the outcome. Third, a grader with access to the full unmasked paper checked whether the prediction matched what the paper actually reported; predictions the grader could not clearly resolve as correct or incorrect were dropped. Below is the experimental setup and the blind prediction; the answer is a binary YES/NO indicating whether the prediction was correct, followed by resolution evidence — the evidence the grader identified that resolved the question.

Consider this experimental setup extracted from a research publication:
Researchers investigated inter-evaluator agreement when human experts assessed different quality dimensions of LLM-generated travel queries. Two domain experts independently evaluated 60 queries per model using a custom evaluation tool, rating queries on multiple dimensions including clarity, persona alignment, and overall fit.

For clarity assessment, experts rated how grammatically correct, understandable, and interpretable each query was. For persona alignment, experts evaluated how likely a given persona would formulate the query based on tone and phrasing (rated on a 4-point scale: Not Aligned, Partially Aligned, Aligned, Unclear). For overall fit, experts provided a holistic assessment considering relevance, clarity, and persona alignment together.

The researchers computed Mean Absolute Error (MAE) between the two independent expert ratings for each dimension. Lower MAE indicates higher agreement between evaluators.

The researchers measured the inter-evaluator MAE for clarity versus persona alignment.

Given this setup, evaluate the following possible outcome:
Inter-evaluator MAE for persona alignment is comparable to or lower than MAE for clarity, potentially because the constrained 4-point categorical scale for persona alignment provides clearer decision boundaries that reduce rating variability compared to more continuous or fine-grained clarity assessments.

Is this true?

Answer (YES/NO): NO